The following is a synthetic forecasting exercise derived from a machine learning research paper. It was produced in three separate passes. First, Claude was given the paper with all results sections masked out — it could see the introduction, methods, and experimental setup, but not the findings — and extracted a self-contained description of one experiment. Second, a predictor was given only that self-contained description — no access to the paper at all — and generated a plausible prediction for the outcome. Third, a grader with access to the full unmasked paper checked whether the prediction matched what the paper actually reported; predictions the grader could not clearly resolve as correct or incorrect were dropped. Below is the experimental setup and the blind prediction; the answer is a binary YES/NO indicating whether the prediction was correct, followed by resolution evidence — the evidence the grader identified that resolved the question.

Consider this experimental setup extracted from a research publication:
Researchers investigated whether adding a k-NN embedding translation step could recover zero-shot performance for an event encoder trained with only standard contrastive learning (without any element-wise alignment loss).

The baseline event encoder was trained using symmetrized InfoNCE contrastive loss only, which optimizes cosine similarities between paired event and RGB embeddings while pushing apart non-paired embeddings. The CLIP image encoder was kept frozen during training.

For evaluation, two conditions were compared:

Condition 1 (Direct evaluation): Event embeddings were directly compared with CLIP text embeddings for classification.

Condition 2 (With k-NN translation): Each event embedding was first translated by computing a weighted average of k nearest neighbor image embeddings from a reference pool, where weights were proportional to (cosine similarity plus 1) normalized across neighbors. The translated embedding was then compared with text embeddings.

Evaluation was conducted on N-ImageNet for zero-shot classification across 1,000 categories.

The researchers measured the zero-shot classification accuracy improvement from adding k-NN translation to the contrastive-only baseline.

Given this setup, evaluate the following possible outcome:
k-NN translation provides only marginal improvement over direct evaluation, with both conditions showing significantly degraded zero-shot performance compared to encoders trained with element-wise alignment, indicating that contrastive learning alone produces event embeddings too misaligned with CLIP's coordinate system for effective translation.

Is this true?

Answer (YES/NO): NO